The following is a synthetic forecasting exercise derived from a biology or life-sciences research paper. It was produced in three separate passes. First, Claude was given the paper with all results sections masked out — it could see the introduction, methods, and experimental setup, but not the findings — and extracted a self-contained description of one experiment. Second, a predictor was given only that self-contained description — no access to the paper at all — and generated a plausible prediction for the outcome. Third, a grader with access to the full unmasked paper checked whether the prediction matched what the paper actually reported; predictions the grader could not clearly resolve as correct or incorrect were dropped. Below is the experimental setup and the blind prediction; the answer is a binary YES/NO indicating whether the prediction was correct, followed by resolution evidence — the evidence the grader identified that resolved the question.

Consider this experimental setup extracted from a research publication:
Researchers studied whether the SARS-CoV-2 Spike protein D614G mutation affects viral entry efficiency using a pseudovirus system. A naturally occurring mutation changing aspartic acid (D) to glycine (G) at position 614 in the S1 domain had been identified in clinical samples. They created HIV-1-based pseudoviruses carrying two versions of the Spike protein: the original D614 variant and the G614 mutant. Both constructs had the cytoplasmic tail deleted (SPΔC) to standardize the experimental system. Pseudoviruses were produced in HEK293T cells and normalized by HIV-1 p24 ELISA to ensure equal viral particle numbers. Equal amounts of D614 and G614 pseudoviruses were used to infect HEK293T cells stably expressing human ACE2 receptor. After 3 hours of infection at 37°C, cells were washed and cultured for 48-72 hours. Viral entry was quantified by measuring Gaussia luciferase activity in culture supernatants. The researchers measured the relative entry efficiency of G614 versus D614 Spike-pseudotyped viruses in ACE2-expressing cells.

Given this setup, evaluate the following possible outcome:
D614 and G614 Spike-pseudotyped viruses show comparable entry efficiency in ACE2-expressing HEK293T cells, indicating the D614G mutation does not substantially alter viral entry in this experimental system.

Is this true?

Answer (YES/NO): NO